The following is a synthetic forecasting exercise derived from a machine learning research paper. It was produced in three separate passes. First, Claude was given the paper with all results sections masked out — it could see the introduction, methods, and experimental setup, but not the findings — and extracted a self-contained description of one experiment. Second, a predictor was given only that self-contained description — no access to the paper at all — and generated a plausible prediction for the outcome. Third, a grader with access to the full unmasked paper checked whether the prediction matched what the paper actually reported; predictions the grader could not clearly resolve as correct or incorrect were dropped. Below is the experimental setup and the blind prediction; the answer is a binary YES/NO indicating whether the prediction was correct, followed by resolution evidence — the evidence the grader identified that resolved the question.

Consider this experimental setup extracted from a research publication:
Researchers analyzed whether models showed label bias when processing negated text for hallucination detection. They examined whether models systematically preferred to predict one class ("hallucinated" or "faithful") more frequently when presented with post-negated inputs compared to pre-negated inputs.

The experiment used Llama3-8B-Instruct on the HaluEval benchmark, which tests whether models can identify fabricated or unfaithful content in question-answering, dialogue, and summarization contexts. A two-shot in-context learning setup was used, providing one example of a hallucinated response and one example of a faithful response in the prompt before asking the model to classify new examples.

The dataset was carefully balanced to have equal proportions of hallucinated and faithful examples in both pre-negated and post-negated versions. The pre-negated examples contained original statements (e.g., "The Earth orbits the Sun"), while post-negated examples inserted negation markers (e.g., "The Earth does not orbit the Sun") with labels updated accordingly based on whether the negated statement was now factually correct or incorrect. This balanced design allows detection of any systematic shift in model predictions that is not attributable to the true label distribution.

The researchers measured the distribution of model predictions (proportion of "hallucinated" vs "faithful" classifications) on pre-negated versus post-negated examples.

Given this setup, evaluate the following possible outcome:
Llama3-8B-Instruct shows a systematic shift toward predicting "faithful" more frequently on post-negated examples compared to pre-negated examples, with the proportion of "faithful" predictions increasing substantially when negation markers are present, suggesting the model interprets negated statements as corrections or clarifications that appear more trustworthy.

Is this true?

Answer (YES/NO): NO